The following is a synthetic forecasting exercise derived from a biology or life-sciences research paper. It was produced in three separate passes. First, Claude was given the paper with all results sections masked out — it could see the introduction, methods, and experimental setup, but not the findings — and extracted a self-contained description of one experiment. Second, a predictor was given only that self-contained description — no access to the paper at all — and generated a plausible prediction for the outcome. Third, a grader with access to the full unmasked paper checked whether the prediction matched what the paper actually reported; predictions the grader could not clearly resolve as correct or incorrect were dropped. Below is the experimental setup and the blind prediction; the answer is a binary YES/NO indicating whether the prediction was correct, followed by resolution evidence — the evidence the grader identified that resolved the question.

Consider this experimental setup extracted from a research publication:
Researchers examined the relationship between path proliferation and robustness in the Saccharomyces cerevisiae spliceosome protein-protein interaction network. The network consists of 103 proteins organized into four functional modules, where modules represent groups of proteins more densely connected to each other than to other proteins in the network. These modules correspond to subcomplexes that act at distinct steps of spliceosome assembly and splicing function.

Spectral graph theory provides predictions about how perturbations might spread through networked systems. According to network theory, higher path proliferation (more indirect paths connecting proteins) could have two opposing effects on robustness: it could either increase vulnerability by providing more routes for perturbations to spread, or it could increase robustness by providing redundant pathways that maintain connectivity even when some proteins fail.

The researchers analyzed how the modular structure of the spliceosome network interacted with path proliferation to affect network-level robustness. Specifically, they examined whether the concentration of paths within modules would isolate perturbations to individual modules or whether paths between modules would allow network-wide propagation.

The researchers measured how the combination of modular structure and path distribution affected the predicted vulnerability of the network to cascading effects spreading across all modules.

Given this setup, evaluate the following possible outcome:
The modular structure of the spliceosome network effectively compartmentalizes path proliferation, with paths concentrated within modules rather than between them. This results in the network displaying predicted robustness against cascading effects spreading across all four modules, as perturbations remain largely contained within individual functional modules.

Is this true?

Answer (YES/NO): YES